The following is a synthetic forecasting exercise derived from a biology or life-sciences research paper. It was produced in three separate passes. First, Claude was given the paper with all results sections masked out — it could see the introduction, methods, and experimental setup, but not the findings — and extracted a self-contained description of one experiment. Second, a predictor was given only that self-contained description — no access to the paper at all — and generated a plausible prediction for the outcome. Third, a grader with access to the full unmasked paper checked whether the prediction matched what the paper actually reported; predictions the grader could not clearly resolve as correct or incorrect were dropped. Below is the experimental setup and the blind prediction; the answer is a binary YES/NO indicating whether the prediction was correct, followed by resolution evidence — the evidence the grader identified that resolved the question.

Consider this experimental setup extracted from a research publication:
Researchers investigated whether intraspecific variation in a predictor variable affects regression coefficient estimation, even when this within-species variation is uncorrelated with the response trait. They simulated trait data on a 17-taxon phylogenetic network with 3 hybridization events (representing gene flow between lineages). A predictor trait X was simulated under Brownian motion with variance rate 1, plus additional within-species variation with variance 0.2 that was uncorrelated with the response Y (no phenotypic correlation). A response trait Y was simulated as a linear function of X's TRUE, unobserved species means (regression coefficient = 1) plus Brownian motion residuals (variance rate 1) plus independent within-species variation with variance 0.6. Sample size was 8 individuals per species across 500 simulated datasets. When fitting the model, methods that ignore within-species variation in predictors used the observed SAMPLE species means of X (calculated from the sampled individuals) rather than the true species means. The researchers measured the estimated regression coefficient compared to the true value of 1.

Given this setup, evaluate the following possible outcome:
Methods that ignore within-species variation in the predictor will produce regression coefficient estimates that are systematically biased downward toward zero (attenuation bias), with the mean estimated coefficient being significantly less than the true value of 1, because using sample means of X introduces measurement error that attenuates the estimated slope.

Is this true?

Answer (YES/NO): YES